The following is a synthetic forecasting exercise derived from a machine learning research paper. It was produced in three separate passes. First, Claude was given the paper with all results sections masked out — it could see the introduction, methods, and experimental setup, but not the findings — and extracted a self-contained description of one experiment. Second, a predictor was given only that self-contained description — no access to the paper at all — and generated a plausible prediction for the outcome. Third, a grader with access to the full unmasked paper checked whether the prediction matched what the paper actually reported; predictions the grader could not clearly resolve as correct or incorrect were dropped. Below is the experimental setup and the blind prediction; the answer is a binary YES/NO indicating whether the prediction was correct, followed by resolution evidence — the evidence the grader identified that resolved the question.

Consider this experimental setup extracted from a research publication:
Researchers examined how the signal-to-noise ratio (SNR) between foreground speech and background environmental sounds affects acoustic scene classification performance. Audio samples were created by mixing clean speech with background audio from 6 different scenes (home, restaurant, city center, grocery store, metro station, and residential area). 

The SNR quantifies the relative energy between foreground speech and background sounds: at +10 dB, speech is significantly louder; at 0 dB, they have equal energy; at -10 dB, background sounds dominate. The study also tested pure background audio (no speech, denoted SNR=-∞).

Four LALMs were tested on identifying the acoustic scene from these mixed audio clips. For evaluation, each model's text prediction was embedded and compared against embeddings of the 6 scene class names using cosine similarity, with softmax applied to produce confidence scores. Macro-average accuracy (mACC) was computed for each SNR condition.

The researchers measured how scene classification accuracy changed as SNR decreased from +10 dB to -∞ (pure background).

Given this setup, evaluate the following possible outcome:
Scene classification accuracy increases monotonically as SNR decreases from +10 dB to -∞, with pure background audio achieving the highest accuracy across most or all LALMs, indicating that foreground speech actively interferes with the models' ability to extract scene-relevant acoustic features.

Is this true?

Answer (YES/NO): YES